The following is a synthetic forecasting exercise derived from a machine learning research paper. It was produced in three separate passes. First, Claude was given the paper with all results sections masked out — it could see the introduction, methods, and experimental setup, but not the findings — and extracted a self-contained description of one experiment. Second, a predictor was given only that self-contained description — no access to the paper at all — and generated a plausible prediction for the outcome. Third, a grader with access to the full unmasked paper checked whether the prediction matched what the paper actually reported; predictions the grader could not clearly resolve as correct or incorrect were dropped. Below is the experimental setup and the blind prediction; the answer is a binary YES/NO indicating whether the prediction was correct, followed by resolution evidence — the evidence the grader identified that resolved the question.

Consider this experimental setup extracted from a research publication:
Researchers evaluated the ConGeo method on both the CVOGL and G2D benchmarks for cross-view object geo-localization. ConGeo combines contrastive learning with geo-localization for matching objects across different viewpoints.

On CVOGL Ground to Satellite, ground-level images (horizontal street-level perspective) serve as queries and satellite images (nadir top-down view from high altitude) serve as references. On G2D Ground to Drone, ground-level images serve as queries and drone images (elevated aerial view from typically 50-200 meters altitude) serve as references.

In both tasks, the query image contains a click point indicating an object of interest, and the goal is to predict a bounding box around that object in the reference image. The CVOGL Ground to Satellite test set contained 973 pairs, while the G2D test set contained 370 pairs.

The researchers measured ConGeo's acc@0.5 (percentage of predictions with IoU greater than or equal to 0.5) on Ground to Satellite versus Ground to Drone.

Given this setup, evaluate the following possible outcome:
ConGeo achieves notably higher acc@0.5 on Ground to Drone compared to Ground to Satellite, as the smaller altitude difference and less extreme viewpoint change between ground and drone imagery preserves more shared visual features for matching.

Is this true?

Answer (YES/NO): YES